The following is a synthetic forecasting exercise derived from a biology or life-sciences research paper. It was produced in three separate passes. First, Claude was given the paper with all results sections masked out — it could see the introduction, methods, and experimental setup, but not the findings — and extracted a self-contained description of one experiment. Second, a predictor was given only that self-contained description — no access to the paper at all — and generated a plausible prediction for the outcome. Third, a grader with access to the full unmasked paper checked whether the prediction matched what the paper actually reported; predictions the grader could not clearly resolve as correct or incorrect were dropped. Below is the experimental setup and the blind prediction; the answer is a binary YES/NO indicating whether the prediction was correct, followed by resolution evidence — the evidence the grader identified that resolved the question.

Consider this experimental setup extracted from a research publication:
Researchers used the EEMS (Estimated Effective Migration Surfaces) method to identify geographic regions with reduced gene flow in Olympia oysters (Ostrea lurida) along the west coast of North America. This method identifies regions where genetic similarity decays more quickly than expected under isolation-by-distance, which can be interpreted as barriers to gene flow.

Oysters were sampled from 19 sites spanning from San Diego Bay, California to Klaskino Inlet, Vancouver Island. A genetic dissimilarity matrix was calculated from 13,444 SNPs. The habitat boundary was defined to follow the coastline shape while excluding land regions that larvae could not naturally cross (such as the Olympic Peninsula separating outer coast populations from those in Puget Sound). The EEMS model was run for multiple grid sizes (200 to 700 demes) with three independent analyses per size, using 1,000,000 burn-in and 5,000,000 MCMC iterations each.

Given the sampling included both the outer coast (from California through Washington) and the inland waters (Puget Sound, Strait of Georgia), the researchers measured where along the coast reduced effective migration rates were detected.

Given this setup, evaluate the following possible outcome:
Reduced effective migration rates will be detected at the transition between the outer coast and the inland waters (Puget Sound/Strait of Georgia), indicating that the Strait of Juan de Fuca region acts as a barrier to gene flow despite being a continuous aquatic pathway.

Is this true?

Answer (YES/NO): YES